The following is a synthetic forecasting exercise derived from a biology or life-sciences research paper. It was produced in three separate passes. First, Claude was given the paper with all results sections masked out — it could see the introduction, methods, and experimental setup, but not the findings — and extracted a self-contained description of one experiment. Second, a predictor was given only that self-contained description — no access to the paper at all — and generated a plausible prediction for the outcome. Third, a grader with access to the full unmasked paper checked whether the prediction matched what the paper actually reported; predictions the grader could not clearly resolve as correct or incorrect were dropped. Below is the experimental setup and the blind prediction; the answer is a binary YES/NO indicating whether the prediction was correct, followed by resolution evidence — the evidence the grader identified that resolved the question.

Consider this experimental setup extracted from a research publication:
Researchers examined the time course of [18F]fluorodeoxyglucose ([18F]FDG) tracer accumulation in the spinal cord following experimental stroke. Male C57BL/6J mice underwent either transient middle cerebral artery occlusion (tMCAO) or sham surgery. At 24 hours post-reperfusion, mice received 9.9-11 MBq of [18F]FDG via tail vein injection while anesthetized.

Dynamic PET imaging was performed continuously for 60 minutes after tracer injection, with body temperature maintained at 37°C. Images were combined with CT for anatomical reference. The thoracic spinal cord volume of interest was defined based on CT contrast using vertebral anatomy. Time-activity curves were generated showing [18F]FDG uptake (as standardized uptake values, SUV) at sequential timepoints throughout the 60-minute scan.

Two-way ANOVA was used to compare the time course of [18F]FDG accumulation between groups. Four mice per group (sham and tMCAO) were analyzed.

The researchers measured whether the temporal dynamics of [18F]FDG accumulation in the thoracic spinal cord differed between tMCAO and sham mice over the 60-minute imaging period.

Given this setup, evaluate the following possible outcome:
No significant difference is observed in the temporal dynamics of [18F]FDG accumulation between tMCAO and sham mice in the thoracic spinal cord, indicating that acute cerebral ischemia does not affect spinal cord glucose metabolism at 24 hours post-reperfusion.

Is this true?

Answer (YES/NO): NO